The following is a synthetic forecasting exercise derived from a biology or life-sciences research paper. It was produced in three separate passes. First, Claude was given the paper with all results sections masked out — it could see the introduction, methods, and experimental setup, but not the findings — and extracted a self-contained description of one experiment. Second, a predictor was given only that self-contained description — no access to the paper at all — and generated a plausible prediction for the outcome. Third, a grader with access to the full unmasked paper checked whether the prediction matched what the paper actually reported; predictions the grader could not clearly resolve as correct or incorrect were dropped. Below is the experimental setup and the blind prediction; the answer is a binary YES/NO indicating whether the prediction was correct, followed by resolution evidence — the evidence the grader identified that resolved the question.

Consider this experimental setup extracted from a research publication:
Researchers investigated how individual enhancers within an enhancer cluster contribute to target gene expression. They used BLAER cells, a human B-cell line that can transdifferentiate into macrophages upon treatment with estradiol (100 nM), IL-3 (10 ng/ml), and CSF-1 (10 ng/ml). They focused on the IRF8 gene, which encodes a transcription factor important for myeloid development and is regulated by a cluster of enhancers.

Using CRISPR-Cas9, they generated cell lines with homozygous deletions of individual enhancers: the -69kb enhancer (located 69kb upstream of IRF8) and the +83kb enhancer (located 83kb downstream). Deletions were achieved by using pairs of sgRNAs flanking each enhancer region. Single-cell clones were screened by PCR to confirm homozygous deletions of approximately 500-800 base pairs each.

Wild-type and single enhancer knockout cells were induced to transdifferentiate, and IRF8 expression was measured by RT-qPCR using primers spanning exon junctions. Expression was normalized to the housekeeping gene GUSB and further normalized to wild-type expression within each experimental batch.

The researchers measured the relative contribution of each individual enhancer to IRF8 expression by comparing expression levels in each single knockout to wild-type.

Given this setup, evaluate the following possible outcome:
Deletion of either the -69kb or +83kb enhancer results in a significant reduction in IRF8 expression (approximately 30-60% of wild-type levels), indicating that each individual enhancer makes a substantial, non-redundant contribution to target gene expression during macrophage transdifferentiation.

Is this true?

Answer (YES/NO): NO